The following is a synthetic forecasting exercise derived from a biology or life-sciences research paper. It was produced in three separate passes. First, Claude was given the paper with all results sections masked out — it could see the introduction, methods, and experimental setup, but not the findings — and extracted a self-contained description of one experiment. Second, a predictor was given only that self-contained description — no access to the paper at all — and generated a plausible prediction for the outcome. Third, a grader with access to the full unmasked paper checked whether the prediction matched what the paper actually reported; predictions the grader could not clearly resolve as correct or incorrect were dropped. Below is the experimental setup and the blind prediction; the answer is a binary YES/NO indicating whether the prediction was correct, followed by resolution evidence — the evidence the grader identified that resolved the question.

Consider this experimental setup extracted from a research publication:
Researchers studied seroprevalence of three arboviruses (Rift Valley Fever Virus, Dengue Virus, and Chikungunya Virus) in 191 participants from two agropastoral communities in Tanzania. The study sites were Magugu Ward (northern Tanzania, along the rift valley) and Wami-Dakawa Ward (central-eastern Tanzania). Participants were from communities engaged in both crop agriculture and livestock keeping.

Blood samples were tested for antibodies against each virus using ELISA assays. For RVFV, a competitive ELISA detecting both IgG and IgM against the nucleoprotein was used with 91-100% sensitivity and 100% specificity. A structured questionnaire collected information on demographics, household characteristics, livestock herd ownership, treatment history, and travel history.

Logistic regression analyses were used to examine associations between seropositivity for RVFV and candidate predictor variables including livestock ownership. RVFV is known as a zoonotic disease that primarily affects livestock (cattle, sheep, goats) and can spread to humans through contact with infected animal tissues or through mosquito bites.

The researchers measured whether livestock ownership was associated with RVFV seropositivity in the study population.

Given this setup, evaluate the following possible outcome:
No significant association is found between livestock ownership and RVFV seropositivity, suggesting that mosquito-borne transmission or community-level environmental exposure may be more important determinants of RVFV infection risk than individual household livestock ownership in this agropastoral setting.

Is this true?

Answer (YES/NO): YES